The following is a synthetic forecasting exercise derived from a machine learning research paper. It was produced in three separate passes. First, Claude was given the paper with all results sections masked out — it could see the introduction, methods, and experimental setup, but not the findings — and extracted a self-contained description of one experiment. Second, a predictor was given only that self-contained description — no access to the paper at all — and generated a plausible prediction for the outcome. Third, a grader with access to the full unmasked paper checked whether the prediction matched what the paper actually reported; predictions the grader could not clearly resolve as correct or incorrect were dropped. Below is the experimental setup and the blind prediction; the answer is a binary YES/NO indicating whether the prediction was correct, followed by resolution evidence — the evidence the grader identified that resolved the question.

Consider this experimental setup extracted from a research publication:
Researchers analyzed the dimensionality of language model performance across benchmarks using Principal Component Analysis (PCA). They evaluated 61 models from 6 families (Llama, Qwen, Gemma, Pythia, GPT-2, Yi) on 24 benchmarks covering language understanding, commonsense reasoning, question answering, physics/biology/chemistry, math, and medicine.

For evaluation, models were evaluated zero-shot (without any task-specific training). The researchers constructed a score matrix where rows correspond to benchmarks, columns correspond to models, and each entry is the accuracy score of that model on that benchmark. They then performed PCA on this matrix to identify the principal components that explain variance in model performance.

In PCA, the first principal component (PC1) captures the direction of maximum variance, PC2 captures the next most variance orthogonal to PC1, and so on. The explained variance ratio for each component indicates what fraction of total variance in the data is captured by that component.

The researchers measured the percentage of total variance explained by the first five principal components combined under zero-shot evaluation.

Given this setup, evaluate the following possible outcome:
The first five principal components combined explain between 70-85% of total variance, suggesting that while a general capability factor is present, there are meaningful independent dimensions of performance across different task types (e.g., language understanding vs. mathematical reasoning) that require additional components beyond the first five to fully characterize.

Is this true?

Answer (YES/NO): NO